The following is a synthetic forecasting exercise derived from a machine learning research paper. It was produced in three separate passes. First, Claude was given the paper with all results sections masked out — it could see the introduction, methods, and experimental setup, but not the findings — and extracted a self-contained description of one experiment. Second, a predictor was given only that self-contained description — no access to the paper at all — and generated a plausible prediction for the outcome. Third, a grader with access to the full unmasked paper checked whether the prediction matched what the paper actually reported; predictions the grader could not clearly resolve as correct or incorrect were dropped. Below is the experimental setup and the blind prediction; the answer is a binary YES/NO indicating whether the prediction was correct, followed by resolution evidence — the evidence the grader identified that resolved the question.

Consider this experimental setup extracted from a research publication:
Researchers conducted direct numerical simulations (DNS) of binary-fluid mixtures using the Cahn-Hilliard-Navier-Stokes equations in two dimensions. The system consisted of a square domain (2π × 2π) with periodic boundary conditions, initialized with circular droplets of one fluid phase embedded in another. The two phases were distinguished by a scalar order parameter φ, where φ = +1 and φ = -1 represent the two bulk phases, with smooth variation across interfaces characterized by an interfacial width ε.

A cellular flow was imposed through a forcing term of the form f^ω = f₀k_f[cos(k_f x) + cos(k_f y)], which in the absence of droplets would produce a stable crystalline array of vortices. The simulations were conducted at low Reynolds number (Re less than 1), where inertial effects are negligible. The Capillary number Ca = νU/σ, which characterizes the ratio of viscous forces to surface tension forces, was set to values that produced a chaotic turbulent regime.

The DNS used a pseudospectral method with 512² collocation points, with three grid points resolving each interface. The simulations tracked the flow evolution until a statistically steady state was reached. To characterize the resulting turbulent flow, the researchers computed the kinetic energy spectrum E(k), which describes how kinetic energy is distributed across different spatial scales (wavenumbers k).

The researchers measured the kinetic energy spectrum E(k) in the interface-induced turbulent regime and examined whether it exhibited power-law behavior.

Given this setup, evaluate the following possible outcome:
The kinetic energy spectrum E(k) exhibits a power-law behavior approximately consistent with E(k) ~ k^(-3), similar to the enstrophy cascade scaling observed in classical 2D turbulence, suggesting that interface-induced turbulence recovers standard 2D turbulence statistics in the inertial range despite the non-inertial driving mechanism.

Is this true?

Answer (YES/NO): NO